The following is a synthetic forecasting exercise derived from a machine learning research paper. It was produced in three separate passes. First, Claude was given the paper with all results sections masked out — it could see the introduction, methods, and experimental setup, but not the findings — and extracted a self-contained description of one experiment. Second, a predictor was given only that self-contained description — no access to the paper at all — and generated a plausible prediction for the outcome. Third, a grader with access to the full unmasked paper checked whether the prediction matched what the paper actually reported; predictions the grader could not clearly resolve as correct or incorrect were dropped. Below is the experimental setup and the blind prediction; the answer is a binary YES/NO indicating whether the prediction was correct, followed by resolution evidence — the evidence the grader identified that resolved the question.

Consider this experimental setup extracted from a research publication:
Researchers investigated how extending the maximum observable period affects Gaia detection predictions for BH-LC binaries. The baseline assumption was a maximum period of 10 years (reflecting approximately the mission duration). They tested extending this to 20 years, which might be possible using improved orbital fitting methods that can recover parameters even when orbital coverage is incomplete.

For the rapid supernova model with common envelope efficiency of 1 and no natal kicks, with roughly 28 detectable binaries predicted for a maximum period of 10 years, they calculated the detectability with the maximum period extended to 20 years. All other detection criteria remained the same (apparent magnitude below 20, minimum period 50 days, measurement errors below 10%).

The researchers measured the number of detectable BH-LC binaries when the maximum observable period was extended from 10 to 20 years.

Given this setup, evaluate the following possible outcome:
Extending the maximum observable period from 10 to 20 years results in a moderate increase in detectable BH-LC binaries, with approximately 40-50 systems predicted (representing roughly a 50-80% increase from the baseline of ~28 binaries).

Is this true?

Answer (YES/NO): NO